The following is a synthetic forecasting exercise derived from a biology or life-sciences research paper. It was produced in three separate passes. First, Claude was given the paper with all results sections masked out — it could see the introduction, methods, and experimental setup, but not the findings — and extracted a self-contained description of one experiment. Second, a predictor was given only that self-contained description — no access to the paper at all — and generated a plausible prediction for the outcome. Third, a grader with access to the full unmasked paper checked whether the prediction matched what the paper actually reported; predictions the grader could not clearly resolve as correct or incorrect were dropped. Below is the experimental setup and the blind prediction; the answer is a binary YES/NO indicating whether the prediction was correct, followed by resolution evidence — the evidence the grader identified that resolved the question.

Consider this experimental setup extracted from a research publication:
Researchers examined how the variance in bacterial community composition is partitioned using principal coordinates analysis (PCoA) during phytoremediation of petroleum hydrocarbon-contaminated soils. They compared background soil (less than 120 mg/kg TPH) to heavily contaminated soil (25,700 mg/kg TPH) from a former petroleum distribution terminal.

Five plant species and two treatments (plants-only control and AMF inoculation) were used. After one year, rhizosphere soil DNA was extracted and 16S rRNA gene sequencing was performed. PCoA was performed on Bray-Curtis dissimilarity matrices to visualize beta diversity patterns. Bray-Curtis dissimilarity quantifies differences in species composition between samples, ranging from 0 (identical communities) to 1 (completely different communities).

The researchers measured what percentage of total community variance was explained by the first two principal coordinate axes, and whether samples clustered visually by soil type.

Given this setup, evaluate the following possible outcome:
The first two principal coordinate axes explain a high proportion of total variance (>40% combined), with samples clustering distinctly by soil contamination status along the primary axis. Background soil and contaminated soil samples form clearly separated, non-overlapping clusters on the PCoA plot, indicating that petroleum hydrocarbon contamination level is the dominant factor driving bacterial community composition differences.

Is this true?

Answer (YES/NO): YES